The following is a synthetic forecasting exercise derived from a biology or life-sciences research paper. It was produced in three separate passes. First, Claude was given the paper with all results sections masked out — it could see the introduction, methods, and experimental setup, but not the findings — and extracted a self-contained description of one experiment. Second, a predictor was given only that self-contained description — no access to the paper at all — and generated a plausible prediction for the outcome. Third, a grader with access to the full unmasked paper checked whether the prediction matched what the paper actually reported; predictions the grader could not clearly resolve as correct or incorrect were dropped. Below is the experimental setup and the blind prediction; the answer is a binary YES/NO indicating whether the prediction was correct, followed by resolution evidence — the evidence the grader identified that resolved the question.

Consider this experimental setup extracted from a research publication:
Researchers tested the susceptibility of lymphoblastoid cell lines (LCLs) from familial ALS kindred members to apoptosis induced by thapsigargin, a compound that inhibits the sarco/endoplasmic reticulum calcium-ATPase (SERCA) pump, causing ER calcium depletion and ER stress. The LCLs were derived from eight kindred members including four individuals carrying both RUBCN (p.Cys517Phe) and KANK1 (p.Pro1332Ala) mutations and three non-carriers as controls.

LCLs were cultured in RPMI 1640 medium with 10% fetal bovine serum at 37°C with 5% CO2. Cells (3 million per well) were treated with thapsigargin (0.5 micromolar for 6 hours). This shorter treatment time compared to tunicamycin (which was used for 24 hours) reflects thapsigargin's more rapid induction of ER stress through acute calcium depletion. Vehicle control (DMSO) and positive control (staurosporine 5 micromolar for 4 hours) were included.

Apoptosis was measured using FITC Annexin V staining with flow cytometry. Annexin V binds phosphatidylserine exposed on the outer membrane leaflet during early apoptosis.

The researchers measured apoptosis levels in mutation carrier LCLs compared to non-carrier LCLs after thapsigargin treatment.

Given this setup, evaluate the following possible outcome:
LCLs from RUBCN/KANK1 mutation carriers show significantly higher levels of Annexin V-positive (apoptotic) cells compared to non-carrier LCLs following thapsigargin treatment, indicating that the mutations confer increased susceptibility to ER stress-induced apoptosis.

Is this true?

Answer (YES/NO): NO